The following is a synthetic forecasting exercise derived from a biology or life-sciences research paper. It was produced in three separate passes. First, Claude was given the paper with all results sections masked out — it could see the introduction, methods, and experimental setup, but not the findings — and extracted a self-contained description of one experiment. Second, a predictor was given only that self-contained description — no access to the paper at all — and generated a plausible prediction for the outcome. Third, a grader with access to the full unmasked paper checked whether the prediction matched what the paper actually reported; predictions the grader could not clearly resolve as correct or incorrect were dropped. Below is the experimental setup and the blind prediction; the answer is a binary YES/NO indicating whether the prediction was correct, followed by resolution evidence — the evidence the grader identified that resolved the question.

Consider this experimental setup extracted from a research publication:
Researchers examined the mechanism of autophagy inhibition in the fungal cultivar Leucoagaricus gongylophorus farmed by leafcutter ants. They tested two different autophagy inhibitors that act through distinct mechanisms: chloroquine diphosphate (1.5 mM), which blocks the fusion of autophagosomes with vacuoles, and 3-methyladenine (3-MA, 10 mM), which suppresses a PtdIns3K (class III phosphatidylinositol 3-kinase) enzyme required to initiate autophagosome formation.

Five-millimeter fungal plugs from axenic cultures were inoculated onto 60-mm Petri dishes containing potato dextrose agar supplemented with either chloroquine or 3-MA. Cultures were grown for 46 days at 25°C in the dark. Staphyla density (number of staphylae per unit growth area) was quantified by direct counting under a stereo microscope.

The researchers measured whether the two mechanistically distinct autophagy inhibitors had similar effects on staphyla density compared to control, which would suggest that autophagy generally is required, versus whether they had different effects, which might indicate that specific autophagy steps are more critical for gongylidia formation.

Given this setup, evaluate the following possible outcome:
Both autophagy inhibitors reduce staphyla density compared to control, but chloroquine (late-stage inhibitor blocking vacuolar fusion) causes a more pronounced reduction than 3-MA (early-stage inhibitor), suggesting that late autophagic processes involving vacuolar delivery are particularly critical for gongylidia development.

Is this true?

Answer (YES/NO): NO